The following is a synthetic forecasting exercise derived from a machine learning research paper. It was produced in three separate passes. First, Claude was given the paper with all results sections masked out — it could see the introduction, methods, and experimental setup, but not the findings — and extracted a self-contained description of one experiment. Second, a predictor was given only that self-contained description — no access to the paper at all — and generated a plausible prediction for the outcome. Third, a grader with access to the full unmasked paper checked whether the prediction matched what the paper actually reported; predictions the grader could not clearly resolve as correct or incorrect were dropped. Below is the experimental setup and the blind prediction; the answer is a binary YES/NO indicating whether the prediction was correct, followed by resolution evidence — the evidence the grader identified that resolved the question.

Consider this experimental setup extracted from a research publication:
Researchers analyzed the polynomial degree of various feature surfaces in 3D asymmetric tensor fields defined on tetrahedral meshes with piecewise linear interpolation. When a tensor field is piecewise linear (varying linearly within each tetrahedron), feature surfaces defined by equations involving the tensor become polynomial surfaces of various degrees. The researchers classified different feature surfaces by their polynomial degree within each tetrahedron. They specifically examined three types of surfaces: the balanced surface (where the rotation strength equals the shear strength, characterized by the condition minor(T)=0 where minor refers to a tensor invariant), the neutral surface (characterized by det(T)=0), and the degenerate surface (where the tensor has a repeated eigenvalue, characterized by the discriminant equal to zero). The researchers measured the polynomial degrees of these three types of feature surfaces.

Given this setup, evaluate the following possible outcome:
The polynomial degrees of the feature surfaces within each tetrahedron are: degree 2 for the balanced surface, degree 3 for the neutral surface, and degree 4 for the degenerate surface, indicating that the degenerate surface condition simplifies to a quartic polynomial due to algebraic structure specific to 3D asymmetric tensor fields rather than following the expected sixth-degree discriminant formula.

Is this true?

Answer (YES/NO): NO